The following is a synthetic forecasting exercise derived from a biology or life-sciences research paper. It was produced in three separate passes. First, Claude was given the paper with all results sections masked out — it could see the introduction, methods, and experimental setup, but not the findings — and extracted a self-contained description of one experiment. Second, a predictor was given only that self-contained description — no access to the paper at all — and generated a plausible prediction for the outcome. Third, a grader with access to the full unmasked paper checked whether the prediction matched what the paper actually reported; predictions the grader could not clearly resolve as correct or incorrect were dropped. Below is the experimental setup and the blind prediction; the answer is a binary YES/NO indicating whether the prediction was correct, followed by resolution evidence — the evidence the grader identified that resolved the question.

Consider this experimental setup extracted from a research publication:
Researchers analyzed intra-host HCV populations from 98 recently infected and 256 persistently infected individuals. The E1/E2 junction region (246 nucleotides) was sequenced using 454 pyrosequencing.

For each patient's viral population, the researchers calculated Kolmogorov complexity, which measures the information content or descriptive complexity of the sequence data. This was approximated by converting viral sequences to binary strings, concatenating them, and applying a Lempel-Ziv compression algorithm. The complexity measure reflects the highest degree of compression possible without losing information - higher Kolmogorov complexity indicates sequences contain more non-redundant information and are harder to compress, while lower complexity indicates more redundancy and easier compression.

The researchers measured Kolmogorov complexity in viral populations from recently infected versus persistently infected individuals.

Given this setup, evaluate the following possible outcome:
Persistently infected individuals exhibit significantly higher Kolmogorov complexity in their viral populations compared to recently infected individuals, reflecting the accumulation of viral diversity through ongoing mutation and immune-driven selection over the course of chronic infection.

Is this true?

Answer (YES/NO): NO